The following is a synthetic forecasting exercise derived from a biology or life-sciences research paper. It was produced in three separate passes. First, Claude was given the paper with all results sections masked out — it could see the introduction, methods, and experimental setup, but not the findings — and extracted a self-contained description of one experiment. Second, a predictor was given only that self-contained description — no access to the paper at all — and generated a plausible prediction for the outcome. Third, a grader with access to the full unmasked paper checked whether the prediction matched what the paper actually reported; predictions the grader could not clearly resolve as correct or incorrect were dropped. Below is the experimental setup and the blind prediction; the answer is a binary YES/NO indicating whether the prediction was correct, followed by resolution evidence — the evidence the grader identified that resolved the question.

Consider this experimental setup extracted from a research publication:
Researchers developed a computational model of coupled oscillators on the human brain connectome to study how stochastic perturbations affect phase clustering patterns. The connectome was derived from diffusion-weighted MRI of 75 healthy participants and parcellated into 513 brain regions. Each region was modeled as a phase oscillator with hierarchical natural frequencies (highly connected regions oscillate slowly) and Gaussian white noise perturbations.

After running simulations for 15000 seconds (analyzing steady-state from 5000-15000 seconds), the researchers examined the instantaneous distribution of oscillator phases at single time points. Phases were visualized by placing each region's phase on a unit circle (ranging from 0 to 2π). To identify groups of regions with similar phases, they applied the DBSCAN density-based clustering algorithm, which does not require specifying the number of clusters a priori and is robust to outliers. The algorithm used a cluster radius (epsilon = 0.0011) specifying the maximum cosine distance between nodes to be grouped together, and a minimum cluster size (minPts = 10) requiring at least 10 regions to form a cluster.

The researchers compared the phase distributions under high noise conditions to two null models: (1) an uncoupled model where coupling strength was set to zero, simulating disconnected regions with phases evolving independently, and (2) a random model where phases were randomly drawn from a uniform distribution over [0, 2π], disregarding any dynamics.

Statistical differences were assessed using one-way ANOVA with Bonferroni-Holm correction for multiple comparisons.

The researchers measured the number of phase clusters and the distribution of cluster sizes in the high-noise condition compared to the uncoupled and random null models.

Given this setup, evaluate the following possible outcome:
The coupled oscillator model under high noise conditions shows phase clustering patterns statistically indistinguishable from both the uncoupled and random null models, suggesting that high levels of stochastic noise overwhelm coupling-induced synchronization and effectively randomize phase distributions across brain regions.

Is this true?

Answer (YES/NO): YES